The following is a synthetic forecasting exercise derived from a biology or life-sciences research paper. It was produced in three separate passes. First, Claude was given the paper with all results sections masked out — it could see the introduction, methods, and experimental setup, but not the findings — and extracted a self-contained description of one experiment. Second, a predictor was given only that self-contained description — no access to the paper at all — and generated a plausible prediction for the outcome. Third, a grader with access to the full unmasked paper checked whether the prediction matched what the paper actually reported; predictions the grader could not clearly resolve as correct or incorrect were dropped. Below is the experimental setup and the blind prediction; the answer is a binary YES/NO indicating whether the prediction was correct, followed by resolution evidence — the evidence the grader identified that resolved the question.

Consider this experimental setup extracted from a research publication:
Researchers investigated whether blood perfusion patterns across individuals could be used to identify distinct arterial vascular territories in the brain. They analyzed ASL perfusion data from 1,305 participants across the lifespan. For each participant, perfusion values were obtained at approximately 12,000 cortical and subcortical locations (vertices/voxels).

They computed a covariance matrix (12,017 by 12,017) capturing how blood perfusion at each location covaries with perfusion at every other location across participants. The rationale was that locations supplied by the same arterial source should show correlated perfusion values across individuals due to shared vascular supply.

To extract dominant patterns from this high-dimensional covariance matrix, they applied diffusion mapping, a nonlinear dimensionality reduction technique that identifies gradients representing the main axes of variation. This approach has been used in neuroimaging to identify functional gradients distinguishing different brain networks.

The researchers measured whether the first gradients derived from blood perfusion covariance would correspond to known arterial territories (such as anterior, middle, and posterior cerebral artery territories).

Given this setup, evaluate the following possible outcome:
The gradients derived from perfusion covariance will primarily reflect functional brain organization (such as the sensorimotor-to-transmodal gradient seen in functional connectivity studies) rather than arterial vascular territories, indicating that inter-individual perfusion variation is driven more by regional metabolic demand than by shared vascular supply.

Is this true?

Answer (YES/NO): NO